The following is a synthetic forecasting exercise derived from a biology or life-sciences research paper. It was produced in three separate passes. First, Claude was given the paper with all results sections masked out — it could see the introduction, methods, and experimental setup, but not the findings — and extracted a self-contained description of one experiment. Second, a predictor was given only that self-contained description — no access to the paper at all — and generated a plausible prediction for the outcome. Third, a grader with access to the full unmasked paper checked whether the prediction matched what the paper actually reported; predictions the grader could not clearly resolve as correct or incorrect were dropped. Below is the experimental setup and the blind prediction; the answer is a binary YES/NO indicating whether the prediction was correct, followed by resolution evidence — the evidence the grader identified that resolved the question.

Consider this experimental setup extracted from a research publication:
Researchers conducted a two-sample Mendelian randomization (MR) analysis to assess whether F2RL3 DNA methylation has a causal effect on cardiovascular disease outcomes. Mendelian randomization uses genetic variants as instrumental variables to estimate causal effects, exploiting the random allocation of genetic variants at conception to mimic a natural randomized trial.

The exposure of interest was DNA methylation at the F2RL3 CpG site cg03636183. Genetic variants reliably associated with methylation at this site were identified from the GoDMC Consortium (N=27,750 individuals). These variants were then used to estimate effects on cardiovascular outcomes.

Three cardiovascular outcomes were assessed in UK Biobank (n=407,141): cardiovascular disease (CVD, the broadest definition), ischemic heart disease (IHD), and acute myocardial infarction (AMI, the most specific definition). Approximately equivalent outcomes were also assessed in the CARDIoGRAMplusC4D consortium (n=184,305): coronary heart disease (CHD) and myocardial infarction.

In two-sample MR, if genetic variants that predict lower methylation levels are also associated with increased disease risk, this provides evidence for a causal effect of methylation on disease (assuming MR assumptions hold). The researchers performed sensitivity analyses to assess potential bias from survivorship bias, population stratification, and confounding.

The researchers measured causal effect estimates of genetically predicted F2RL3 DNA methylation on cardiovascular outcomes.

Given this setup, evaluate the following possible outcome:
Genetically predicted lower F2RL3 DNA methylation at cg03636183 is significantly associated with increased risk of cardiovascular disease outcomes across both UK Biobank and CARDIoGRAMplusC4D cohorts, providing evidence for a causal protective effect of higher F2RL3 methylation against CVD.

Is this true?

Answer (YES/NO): NO